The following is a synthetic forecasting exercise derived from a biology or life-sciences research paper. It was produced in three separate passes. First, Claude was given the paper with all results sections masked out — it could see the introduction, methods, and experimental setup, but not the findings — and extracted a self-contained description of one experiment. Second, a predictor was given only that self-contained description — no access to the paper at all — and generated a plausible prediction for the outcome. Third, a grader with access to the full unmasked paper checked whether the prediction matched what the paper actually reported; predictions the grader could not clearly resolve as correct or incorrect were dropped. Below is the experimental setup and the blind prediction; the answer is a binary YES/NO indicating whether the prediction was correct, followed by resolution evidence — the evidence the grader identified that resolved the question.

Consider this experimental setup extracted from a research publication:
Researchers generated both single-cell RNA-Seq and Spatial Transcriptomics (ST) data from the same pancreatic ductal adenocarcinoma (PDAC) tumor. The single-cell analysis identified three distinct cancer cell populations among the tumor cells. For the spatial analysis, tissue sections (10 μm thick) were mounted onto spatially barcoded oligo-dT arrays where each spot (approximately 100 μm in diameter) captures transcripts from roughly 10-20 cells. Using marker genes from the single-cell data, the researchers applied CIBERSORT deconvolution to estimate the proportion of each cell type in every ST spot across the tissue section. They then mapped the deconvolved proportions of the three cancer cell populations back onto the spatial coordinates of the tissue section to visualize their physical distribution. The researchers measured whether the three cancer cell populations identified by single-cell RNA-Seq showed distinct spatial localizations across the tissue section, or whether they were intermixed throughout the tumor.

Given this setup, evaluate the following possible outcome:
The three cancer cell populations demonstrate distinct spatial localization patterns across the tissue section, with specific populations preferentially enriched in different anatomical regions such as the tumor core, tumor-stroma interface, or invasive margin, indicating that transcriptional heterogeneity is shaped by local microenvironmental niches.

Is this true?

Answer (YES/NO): YES